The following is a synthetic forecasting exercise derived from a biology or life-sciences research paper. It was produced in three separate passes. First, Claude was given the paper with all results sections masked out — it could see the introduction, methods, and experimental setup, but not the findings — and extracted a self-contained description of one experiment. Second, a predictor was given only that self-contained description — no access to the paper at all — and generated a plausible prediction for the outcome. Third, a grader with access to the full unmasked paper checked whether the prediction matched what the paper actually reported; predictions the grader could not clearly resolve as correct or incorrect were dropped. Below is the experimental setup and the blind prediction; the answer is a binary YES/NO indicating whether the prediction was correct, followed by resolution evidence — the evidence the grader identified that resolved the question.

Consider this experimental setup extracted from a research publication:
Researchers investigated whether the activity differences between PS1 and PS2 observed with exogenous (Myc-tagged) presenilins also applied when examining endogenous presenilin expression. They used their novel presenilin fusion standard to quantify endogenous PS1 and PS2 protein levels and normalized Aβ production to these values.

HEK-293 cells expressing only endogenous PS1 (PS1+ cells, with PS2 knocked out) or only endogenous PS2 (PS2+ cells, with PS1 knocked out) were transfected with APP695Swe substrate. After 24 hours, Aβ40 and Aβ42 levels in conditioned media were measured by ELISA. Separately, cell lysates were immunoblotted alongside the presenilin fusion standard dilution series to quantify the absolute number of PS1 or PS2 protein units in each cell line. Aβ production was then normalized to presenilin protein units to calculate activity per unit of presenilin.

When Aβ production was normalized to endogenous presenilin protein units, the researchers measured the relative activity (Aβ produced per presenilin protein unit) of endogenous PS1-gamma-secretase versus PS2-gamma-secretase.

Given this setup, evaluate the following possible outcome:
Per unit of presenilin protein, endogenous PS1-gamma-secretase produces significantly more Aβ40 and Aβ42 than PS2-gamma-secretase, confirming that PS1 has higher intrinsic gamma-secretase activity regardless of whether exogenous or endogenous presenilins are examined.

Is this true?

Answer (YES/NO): NO